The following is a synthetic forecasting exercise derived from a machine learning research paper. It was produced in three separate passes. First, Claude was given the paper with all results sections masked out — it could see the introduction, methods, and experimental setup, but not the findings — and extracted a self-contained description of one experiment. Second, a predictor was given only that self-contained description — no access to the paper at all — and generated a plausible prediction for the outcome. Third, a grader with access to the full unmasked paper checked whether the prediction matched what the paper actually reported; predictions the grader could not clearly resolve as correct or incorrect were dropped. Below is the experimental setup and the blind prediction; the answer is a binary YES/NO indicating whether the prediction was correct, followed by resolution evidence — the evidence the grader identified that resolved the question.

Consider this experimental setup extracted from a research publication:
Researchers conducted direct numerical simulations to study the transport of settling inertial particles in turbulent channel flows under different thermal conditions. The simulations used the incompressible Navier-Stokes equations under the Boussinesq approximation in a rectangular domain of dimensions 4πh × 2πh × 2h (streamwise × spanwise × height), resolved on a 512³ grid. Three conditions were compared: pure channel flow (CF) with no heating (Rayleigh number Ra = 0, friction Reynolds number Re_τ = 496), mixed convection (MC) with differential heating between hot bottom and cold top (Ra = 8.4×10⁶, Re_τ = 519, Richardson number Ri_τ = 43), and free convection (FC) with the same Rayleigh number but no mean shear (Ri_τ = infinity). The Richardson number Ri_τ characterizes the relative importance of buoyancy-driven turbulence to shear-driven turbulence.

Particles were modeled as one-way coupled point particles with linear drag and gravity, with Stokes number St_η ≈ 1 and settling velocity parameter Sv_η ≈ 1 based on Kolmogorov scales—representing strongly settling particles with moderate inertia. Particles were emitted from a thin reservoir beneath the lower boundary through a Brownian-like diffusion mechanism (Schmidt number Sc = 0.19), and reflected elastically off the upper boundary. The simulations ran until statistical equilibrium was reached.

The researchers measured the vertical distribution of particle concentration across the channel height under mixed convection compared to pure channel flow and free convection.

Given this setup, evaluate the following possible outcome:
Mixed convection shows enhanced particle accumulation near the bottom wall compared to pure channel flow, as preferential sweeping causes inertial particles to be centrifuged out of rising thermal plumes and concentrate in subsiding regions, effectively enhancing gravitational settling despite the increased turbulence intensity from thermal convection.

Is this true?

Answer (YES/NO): NO